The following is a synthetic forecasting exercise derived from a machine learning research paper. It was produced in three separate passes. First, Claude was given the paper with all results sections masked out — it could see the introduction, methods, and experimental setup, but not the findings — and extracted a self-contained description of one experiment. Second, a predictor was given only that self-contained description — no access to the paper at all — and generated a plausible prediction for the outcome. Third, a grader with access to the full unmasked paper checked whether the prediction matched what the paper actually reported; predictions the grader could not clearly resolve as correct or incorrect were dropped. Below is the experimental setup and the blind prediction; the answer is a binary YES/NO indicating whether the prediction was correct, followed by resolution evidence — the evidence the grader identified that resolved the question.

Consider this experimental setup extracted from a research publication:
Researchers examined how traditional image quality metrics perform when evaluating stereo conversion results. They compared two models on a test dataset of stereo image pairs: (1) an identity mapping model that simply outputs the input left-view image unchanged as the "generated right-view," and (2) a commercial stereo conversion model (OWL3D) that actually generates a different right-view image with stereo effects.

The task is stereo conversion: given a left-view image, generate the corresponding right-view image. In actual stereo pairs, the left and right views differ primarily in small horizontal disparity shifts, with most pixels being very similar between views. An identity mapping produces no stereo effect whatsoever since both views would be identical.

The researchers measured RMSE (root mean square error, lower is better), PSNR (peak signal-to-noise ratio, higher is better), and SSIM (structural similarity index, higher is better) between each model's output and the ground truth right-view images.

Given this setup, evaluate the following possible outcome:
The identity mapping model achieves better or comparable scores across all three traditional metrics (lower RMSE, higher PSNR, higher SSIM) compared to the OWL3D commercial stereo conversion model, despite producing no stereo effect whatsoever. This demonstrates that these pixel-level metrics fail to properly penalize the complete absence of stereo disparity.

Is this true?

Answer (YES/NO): YES